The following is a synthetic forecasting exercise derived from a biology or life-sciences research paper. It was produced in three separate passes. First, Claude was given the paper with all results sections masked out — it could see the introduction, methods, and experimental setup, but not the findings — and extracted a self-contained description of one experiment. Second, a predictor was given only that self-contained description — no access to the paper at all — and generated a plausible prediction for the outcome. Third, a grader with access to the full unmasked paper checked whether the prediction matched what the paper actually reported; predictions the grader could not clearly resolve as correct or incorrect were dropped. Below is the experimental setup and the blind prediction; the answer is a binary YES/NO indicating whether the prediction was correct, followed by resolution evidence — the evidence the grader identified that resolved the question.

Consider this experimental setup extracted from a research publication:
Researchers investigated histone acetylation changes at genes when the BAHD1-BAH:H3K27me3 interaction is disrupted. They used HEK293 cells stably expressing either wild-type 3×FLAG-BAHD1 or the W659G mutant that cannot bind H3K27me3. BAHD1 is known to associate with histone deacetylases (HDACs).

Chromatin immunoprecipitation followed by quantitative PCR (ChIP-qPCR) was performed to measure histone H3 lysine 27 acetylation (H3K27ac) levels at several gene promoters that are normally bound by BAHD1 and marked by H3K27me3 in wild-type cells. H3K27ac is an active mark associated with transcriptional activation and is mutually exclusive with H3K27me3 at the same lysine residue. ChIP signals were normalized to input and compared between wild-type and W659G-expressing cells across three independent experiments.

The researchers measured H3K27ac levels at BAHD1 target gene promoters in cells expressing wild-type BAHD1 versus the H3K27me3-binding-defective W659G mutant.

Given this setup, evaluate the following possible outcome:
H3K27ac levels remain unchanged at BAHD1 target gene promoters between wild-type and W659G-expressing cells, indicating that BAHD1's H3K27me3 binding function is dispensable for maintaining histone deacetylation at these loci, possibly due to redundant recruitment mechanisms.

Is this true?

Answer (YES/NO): NO